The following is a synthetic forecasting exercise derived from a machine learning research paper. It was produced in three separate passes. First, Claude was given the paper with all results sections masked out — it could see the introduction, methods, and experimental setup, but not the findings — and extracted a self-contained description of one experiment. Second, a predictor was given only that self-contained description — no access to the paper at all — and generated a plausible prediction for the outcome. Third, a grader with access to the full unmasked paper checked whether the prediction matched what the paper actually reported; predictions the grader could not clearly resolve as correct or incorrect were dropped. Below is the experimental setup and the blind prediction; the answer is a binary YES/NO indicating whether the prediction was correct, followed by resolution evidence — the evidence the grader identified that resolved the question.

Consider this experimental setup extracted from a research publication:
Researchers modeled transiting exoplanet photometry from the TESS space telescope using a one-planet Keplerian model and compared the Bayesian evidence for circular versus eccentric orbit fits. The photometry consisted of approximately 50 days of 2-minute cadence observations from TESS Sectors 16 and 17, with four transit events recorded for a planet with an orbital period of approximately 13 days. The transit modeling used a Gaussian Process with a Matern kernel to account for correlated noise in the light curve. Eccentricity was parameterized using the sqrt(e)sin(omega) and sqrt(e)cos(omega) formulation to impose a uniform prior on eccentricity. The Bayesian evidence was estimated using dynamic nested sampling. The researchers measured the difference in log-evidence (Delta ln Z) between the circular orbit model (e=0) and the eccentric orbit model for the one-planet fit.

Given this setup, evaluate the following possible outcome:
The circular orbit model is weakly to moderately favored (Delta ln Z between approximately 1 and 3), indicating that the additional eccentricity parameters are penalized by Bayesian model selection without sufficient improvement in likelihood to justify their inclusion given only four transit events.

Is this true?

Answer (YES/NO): NO